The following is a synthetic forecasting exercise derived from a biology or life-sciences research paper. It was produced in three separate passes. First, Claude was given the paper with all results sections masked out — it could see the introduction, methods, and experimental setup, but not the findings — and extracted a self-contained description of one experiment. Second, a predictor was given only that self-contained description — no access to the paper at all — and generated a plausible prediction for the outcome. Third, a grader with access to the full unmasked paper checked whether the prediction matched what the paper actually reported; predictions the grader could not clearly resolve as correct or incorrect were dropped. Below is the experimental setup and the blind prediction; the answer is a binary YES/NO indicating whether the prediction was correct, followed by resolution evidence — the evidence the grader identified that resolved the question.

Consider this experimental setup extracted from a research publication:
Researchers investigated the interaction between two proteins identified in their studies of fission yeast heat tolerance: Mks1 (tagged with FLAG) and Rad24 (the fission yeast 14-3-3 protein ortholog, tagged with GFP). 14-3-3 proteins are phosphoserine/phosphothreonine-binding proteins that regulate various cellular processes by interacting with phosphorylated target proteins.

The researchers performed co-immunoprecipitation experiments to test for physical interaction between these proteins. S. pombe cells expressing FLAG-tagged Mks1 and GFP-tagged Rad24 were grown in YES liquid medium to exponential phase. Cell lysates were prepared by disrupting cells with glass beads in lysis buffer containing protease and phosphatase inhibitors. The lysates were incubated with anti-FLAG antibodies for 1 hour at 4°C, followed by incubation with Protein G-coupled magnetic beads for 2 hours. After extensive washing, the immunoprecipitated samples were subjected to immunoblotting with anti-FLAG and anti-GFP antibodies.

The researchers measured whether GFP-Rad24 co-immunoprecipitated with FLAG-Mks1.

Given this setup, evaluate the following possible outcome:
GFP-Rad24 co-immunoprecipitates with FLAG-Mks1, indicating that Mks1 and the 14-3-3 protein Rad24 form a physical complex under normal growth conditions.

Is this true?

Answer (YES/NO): YES